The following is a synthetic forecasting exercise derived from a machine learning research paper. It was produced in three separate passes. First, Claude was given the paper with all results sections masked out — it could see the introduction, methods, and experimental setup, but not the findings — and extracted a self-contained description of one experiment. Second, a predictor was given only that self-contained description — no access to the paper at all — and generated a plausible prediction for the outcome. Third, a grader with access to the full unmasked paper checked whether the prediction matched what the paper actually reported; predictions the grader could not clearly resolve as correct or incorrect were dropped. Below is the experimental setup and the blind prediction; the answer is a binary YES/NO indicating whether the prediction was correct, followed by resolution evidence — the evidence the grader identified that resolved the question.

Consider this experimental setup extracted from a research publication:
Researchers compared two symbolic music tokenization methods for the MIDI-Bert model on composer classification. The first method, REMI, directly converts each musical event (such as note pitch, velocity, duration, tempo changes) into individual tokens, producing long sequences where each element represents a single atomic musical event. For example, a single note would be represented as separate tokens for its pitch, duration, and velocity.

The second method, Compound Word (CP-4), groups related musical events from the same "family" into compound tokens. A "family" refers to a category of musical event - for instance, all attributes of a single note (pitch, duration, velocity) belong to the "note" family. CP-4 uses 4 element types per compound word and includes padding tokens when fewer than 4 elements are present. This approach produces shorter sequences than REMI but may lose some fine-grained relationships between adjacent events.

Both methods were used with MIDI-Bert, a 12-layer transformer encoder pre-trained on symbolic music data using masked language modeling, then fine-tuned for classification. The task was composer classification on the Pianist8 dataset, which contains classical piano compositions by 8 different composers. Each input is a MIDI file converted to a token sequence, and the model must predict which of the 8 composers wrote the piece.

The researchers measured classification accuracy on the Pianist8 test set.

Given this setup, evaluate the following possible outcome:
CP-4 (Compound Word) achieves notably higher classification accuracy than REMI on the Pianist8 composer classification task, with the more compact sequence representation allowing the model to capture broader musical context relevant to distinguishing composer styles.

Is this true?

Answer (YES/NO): YES